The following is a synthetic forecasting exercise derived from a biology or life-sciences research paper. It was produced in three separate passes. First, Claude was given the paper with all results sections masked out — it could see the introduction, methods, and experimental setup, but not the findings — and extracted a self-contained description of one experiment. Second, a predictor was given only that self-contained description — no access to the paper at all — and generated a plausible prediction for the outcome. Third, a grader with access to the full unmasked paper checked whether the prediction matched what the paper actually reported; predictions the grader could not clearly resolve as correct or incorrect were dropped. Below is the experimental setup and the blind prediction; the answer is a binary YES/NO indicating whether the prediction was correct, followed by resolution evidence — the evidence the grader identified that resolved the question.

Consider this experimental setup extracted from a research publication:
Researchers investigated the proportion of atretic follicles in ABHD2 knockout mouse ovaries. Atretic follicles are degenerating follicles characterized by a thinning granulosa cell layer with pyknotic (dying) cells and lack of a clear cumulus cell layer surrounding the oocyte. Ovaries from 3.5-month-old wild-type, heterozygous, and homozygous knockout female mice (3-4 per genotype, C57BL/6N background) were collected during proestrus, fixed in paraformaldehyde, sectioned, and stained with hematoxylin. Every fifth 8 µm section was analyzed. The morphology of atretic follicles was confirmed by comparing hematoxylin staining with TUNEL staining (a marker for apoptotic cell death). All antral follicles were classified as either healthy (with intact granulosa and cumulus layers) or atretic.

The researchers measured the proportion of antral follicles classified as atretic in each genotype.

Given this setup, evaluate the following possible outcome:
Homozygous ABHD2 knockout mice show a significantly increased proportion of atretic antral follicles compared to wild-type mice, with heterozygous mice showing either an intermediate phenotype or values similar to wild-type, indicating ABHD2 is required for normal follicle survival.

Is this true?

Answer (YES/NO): NO